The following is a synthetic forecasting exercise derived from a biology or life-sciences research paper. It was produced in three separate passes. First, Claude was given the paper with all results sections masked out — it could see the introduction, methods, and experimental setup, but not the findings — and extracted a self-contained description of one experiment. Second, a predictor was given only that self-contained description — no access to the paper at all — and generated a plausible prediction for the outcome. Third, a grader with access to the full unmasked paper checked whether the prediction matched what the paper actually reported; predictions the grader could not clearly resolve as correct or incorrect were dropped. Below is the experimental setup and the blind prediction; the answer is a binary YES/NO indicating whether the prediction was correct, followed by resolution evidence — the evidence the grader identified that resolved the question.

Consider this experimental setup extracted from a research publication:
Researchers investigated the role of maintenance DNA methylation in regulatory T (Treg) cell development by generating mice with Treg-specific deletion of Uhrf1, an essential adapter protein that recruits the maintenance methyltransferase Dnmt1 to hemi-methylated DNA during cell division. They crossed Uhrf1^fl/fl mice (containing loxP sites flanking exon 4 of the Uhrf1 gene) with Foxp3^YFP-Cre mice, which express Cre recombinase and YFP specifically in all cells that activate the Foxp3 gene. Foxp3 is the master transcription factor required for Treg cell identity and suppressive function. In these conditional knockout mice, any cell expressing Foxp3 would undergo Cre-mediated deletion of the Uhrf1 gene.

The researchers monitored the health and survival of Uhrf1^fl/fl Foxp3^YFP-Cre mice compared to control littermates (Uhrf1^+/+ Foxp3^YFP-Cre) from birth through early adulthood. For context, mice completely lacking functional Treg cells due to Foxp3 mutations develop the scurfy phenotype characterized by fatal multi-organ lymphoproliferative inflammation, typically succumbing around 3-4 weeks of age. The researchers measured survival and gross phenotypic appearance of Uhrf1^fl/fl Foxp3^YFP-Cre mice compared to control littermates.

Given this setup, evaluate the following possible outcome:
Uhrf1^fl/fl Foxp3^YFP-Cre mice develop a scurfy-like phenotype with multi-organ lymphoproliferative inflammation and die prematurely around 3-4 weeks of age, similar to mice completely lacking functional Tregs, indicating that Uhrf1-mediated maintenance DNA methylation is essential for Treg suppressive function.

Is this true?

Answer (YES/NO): YES